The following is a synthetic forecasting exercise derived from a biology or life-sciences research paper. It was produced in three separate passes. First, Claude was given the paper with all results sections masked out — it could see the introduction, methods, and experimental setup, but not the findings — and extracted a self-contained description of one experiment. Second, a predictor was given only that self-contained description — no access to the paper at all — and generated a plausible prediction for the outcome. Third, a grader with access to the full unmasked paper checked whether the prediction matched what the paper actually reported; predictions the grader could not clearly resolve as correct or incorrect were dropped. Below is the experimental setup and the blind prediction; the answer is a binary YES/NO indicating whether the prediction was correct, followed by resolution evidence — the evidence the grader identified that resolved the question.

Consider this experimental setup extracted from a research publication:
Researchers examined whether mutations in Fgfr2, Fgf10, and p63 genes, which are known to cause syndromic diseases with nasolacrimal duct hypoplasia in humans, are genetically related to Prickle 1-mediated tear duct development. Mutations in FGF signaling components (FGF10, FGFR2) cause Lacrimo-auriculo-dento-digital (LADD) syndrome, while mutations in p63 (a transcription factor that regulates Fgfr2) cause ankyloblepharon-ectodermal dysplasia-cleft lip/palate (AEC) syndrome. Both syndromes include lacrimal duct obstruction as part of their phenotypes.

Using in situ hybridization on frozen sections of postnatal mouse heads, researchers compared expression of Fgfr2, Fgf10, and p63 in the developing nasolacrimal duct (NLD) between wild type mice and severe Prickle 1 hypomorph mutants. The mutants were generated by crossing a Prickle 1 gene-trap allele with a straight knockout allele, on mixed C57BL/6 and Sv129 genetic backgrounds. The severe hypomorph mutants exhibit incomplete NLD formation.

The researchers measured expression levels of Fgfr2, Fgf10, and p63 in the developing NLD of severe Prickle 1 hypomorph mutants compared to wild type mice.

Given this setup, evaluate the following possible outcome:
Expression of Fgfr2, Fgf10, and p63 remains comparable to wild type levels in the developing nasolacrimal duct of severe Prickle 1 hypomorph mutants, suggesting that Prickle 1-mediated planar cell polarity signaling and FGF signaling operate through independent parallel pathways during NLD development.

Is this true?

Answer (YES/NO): YES